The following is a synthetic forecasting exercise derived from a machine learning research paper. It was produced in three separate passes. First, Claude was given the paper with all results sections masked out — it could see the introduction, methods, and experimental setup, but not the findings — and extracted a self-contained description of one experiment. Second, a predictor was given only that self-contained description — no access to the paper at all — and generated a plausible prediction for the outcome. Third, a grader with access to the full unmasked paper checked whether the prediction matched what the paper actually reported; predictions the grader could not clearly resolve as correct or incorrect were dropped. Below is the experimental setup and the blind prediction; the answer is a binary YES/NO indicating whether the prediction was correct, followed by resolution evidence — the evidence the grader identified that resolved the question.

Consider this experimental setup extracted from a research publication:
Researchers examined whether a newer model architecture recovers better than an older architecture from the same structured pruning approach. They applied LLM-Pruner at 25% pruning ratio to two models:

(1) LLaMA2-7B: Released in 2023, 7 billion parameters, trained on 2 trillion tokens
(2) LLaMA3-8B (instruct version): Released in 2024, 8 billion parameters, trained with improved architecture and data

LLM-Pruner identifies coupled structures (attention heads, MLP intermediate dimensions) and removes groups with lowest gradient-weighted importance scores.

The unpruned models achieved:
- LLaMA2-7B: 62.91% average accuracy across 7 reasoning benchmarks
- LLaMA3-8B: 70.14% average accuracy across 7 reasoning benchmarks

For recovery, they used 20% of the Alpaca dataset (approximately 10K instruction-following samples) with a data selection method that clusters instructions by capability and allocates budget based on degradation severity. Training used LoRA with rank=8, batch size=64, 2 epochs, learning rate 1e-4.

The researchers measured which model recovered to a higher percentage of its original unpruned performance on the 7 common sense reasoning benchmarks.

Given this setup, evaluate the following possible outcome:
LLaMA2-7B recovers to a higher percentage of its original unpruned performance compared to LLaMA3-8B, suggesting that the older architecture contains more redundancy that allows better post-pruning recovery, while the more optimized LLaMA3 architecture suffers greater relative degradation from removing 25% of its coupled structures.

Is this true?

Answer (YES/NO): NO